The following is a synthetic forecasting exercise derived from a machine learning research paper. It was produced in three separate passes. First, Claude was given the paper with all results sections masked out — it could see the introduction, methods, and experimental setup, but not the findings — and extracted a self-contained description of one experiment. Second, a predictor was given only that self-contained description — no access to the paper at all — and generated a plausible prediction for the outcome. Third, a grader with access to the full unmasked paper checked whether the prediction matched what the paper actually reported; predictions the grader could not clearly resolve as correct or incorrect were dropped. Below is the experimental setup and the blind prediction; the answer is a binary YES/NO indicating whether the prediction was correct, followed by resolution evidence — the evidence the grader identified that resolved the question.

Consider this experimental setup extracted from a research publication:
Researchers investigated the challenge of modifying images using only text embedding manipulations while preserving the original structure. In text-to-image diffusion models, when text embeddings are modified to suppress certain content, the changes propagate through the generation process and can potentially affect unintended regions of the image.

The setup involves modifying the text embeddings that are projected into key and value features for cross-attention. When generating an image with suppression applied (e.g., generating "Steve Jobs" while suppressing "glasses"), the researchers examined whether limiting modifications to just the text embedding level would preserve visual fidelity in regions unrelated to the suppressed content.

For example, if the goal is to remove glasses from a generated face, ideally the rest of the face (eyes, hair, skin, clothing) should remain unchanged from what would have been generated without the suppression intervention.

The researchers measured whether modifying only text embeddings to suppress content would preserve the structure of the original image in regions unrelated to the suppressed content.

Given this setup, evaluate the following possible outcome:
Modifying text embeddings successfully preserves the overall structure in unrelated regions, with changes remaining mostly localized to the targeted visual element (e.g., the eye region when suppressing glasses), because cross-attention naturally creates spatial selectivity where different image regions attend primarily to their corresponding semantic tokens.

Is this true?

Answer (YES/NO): NO